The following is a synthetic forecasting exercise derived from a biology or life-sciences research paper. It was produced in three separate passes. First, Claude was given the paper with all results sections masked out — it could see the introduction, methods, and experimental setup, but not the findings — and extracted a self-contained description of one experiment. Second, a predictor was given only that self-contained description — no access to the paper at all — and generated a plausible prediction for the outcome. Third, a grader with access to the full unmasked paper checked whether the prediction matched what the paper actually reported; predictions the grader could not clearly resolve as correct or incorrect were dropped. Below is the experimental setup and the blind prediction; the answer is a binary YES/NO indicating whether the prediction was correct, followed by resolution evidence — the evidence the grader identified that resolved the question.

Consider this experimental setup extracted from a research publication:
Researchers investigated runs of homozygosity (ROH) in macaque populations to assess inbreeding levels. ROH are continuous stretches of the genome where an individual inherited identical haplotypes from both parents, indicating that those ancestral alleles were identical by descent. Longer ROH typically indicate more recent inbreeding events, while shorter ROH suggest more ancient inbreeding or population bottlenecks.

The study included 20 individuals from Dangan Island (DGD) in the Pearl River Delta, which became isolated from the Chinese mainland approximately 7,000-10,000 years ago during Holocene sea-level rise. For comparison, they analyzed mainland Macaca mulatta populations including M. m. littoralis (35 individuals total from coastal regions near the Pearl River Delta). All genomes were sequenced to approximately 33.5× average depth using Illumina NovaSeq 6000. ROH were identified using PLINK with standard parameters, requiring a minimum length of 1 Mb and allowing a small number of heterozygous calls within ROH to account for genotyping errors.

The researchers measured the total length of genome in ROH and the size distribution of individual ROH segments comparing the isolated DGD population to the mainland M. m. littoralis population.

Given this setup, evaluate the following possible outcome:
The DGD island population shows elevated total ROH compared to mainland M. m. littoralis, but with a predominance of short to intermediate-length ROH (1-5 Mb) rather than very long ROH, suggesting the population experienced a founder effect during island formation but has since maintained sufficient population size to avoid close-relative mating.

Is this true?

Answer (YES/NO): NO